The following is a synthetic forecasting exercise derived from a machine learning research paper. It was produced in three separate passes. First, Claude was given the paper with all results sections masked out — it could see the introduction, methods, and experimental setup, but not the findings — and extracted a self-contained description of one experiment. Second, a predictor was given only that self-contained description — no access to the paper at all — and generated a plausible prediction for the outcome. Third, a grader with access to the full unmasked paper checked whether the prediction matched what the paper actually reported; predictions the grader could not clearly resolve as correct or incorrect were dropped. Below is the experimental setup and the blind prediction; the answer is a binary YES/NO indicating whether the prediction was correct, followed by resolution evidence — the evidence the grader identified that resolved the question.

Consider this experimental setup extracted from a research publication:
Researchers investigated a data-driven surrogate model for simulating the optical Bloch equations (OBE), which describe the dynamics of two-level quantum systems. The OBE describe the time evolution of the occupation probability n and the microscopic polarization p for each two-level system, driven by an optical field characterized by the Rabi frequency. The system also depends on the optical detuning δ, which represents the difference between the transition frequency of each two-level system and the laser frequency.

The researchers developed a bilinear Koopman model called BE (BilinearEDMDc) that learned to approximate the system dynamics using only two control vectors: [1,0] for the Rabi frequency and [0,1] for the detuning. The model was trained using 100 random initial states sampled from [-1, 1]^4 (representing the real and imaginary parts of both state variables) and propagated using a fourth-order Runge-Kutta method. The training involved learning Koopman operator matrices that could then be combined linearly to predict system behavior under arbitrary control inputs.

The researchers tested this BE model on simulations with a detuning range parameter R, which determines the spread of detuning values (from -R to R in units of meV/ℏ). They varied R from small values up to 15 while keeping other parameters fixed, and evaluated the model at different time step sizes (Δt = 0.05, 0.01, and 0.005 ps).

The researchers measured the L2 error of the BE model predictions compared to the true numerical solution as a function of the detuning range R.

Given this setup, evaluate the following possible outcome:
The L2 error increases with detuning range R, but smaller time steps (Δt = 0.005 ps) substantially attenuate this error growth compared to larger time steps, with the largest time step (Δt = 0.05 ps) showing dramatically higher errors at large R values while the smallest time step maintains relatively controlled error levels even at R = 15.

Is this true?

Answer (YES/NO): NO